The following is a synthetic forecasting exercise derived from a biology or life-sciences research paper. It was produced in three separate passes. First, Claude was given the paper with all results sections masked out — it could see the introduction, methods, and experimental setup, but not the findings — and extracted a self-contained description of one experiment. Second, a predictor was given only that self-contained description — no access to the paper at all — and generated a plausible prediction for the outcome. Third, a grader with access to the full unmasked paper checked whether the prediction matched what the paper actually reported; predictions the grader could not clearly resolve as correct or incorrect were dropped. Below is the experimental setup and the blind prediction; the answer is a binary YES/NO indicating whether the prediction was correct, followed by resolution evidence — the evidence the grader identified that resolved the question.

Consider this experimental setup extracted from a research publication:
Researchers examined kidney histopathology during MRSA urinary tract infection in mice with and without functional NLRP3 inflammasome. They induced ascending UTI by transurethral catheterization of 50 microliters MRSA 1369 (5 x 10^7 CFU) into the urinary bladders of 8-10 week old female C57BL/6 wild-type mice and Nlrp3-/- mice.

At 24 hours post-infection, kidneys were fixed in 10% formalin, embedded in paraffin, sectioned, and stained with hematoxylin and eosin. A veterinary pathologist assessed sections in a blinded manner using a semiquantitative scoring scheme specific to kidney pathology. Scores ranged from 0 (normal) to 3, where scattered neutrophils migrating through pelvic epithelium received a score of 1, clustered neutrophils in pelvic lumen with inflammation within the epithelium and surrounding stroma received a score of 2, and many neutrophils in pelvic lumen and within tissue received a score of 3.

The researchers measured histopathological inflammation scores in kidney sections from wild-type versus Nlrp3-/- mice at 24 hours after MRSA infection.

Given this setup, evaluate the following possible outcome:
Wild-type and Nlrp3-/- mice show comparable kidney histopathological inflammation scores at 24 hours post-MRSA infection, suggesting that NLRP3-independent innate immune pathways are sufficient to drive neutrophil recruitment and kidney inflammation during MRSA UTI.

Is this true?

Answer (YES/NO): YES